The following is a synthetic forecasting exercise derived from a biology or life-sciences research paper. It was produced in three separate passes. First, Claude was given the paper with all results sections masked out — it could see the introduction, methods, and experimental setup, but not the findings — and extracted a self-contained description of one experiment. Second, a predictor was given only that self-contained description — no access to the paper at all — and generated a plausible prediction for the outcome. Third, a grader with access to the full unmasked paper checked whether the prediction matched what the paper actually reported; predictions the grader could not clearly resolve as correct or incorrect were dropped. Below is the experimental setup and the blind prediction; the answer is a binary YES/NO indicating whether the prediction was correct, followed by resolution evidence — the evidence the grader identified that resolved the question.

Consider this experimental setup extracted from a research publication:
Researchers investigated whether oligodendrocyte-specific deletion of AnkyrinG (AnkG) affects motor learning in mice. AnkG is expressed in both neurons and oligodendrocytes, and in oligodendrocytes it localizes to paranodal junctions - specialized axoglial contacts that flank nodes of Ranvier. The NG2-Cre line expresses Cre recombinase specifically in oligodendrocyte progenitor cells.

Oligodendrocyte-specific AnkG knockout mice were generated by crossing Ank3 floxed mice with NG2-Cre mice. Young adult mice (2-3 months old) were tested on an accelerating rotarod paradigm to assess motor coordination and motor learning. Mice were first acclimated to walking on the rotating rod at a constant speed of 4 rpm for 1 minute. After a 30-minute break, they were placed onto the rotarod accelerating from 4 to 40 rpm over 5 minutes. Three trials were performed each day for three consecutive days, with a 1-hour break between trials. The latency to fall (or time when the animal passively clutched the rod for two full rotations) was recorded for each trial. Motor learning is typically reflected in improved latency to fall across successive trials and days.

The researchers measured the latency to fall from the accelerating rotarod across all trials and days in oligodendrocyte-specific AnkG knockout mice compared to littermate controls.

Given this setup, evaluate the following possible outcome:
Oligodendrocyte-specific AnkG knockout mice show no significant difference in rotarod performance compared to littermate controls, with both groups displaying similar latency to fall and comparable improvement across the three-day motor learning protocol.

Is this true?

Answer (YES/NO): NO